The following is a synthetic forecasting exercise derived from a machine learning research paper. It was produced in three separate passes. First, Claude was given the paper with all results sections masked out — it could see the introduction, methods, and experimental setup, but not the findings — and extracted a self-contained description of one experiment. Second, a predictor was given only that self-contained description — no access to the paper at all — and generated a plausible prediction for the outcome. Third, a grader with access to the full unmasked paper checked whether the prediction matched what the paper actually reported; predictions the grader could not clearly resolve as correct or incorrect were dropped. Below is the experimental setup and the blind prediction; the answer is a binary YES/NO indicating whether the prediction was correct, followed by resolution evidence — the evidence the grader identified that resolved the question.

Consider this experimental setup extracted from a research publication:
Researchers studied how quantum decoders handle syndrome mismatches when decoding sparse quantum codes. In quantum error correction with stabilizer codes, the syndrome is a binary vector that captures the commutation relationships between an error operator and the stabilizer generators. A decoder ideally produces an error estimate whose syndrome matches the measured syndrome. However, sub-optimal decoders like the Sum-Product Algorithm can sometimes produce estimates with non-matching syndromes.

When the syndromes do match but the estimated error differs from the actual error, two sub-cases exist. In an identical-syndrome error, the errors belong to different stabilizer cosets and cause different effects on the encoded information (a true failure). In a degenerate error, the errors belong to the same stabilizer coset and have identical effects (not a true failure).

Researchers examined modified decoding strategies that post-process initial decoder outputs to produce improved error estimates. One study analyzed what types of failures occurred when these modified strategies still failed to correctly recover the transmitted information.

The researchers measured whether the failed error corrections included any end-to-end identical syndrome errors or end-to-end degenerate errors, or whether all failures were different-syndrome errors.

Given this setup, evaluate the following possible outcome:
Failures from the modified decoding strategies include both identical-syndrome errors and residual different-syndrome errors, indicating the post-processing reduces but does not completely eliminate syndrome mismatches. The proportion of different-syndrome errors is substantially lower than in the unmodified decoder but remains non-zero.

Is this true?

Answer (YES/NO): NO